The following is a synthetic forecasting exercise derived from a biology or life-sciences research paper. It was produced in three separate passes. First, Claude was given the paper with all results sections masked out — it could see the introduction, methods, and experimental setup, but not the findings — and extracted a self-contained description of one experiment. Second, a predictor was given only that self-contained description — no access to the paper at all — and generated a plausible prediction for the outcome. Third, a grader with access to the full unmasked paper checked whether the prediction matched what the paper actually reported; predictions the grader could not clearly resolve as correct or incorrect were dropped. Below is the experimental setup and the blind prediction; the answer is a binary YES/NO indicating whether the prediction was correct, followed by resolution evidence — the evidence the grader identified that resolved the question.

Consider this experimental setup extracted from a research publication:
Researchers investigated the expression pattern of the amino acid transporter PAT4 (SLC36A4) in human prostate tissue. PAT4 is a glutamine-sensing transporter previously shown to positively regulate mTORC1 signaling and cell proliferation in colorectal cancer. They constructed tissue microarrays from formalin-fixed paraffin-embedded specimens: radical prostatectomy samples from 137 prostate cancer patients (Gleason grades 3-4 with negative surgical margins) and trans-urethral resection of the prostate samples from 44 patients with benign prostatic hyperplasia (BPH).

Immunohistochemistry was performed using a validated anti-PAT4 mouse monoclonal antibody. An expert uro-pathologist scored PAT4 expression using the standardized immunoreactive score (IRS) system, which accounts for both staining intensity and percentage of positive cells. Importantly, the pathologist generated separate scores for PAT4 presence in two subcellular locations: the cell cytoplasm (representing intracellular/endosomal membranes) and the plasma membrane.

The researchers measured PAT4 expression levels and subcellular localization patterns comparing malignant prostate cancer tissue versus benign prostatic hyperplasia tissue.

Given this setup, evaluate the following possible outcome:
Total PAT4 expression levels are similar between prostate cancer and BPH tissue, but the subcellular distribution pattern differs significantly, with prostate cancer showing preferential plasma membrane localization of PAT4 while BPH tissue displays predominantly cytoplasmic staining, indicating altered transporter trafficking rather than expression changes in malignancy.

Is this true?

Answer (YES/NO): NO